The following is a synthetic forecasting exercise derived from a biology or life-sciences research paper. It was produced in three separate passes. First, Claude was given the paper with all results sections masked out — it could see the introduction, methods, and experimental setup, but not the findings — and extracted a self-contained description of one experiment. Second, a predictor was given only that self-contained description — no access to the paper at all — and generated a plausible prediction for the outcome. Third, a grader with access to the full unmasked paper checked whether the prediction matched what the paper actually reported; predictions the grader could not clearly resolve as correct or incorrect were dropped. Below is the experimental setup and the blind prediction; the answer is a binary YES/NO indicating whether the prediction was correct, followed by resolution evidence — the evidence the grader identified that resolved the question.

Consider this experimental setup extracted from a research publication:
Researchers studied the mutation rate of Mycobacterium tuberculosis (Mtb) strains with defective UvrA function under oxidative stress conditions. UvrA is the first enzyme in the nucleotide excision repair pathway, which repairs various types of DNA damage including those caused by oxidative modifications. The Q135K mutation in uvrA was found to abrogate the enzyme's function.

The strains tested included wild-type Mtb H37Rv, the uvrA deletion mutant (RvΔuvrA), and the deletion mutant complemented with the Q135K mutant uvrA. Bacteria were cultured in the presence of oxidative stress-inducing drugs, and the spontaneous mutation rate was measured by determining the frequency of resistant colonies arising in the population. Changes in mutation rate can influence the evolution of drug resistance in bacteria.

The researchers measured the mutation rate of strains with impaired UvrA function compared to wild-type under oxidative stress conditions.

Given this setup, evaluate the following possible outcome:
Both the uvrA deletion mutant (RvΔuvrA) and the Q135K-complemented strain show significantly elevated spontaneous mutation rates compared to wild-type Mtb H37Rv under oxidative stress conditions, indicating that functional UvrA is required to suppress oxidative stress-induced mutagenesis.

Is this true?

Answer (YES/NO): YES